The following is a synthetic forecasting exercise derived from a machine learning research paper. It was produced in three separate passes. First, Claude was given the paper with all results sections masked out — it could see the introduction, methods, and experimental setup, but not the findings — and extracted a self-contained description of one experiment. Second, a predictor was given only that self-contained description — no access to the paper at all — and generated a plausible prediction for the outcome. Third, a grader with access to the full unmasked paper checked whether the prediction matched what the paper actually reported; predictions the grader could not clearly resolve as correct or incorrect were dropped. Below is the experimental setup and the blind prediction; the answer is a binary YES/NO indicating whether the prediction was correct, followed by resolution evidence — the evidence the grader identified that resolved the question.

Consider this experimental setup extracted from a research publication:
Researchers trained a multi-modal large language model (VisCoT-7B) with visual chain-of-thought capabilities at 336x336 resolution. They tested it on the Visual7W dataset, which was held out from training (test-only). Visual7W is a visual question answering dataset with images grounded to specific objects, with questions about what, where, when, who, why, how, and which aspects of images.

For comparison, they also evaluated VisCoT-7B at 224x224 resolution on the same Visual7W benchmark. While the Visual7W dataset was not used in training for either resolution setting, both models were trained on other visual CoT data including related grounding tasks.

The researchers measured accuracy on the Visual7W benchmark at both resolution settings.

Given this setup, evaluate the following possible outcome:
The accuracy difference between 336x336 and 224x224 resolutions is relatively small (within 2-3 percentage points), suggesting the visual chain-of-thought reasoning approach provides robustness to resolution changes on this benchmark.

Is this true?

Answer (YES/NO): YES